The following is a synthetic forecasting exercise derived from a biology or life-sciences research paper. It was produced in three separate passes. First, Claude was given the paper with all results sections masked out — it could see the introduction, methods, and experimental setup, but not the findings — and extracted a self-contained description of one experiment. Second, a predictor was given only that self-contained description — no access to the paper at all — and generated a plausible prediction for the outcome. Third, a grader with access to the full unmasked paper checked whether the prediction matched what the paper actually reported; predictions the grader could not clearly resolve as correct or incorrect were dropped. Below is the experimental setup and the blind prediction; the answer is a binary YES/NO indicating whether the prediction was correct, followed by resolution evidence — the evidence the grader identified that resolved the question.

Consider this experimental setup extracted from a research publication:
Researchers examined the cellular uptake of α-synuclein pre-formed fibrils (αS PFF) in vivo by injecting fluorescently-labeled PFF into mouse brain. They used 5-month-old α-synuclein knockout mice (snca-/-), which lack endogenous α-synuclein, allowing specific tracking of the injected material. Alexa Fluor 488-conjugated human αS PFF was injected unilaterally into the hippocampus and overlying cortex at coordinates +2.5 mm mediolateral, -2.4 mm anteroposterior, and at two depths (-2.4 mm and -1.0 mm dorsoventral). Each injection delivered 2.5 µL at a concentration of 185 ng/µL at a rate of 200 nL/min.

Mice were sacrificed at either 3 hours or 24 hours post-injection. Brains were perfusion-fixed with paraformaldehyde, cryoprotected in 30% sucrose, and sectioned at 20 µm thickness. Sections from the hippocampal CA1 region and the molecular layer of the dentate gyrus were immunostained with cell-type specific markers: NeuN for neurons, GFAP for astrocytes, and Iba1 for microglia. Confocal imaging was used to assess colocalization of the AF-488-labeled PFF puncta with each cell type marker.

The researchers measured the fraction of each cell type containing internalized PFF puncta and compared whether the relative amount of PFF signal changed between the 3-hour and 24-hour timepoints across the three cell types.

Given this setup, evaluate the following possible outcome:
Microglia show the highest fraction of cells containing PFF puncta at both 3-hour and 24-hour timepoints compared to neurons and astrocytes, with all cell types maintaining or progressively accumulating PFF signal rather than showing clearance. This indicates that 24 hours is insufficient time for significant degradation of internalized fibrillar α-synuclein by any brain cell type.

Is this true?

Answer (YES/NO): NO